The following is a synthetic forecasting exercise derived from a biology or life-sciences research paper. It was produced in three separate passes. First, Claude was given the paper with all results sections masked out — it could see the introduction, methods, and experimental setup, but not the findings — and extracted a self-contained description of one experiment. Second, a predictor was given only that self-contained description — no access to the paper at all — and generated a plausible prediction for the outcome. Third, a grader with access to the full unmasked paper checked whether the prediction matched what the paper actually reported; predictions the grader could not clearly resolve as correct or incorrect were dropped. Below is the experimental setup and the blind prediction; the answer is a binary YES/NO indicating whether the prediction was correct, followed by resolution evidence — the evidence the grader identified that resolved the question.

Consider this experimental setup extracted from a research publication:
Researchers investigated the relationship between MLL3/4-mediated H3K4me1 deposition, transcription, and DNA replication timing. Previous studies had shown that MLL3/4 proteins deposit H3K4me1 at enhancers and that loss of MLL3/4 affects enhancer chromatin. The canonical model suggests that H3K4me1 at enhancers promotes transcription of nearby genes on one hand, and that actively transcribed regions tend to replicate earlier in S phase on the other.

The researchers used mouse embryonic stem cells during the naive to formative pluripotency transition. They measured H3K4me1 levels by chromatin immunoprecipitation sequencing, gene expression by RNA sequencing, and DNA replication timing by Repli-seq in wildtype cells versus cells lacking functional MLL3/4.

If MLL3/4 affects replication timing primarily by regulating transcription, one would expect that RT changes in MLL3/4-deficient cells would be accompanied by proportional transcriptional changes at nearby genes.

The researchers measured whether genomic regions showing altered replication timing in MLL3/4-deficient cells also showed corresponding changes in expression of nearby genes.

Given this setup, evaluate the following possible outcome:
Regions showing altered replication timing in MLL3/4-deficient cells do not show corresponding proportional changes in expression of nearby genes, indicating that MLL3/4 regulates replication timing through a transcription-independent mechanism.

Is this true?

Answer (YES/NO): YES